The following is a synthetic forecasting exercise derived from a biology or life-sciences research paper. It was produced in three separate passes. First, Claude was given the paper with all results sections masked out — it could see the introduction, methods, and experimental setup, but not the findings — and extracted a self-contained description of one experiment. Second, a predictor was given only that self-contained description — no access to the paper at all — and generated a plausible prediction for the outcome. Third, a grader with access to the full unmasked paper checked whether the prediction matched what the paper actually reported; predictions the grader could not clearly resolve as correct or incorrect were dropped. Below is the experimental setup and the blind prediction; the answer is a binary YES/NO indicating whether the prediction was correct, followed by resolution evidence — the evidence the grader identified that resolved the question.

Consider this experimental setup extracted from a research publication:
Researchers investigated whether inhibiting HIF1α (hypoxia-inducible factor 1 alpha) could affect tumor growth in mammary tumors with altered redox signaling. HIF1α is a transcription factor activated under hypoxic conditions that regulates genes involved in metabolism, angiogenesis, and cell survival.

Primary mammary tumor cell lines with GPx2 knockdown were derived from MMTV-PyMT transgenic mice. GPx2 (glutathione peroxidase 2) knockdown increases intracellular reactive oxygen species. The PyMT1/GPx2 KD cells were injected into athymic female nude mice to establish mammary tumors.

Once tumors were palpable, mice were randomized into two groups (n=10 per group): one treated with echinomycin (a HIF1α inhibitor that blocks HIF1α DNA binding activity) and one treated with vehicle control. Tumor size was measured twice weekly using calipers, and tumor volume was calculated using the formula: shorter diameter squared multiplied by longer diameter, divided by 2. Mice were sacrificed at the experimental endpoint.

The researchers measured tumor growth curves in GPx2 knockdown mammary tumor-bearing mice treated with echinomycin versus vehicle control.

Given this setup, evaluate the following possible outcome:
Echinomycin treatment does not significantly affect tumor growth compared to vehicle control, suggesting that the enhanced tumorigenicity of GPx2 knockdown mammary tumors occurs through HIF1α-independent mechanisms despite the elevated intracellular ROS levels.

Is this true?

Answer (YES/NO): NO